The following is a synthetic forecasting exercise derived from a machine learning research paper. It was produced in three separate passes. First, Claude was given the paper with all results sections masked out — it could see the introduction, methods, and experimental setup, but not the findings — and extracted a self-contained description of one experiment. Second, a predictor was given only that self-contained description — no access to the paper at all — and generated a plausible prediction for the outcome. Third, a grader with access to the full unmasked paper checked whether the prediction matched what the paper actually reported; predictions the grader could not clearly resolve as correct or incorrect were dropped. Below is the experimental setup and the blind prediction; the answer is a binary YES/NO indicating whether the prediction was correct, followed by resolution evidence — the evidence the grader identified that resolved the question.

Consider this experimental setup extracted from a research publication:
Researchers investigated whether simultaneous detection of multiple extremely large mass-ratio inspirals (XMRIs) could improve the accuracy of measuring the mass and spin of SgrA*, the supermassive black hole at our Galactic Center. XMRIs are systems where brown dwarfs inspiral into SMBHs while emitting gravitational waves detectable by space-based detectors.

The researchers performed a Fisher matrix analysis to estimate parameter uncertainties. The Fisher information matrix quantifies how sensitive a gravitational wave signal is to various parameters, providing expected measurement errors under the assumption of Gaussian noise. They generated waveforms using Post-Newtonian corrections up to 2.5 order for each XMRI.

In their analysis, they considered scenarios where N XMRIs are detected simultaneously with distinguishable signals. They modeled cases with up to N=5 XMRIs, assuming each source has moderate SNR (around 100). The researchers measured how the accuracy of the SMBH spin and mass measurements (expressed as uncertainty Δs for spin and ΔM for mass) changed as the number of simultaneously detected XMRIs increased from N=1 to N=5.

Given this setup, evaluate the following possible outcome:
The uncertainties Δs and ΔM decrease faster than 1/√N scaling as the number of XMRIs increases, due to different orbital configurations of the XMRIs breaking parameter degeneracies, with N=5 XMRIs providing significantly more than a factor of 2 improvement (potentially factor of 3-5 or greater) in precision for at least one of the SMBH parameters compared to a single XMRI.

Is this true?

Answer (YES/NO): YES